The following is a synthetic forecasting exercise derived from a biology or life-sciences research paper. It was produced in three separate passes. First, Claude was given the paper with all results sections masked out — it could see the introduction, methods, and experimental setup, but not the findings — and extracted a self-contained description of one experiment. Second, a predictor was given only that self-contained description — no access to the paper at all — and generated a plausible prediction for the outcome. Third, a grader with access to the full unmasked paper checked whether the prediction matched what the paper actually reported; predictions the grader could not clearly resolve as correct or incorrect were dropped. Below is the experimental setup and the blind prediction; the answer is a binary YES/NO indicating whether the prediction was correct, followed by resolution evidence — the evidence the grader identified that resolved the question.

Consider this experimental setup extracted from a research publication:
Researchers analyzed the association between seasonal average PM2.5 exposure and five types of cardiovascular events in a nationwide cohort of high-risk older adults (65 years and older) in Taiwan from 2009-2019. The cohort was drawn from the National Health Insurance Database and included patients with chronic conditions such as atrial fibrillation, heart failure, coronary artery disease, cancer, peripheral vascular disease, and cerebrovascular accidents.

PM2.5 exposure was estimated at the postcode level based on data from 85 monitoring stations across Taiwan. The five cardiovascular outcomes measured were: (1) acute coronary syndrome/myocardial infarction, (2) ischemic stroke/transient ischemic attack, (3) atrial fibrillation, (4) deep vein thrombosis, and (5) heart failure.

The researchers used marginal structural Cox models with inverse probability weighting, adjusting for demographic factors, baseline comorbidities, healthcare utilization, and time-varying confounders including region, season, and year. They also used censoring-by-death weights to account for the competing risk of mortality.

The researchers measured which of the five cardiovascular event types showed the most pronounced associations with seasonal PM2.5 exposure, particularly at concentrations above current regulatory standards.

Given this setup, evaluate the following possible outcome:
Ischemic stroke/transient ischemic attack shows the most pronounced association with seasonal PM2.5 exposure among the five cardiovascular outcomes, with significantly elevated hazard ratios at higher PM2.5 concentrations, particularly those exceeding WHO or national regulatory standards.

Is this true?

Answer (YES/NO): NO